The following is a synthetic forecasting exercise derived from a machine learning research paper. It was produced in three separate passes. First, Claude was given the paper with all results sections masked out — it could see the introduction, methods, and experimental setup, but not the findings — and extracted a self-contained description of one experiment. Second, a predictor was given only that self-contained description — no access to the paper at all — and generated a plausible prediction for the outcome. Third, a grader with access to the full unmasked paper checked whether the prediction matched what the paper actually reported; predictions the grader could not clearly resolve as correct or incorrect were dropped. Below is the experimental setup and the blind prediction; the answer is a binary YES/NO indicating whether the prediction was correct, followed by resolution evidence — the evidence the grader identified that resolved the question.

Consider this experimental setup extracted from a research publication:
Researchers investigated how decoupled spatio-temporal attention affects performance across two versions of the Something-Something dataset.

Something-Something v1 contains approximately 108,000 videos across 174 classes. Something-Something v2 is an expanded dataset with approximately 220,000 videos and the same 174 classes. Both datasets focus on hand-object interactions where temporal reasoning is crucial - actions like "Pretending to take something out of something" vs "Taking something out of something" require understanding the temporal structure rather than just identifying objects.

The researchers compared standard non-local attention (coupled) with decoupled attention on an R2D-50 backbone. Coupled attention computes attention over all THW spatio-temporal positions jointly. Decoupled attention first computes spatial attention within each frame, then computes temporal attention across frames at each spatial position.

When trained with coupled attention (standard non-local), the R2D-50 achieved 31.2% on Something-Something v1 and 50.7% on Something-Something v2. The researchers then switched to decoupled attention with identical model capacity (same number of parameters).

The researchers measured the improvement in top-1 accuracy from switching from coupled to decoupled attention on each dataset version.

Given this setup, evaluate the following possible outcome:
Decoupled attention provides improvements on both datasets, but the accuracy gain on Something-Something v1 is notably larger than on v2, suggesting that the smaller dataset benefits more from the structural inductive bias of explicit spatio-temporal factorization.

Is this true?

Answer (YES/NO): YES